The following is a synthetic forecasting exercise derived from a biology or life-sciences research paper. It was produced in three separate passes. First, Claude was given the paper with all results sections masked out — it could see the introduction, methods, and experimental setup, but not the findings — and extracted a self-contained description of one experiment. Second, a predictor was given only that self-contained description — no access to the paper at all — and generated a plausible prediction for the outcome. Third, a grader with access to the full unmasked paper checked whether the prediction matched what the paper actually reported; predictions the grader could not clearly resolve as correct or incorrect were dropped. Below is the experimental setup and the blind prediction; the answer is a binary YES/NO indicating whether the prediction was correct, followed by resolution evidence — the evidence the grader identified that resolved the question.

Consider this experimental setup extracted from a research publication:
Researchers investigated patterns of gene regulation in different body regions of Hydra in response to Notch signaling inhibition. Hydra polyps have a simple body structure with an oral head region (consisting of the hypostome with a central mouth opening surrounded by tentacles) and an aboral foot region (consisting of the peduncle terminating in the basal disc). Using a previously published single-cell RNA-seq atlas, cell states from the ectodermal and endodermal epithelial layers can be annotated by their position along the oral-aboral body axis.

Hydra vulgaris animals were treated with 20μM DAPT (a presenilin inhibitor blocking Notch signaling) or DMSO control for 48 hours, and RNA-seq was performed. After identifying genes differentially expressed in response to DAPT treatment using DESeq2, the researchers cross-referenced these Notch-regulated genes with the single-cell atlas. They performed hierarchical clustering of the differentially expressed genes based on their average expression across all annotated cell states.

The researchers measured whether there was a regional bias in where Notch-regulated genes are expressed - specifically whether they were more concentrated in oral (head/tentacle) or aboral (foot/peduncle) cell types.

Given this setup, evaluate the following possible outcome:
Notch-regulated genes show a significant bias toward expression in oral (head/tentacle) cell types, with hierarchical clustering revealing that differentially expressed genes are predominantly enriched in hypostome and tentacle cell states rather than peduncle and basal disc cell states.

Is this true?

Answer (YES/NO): NO